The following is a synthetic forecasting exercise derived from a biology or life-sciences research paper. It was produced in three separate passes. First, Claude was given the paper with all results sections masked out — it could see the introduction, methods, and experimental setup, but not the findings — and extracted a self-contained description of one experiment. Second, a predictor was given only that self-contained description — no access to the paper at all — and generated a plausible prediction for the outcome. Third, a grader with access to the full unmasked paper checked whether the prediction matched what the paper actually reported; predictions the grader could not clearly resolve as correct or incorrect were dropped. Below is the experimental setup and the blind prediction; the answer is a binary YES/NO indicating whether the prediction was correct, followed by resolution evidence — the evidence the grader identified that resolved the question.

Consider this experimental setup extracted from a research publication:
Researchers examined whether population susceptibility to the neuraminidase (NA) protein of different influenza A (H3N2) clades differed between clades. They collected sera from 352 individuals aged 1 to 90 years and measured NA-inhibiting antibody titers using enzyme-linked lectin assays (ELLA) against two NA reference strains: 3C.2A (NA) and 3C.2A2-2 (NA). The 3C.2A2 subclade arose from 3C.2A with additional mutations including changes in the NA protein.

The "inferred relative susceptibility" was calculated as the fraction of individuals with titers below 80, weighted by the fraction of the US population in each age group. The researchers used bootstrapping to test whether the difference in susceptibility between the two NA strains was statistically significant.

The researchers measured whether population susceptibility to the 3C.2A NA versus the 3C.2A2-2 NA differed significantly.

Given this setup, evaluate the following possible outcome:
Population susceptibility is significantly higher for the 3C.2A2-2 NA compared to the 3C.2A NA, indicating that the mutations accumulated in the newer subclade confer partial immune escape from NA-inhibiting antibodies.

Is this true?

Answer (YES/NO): YES